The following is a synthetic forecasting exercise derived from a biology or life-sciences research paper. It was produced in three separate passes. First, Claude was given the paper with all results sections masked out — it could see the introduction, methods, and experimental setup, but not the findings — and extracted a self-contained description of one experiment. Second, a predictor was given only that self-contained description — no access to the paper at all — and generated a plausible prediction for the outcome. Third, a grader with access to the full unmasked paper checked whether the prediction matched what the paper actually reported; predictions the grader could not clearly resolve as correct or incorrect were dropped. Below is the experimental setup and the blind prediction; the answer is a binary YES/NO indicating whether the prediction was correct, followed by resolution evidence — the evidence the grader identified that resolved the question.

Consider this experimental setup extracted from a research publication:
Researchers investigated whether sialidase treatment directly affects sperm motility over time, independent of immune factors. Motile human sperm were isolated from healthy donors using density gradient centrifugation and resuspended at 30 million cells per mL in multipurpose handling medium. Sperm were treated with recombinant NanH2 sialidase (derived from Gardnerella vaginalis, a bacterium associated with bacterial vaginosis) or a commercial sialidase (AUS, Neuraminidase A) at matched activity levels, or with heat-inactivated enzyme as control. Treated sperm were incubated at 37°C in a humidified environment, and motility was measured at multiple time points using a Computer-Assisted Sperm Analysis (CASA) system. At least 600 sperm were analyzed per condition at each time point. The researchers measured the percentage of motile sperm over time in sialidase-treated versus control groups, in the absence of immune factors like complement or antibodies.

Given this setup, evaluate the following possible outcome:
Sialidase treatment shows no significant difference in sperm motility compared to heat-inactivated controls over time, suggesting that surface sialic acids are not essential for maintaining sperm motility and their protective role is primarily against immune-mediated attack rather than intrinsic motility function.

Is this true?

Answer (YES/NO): YES